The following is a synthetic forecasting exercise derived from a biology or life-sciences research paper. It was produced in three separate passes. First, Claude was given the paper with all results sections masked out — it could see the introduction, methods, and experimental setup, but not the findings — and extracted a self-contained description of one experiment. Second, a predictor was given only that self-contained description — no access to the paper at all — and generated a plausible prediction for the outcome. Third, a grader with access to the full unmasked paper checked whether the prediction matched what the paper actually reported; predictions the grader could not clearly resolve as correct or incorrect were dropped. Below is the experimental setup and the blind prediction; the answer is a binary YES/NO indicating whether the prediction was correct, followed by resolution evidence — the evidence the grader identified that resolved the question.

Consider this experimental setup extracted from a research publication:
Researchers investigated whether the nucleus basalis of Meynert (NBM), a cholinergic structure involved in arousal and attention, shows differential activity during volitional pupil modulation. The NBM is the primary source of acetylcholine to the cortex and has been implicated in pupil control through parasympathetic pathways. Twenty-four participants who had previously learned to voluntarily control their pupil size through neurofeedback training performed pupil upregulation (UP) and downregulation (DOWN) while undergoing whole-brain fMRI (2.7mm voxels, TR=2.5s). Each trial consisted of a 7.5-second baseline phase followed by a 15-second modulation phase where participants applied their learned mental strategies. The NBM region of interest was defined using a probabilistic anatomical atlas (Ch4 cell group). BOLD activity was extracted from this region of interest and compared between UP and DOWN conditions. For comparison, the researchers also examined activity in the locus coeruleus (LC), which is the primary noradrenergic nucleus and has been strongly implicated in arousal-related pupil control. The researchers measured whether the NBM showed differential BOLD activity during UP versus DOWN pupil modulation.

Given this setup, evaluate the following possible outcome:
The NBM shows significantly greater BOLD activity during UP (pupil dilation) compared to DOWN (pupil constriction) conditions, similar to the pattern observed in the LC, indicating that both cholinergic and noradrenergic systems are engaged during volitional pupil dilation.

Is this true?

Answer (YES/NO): NO